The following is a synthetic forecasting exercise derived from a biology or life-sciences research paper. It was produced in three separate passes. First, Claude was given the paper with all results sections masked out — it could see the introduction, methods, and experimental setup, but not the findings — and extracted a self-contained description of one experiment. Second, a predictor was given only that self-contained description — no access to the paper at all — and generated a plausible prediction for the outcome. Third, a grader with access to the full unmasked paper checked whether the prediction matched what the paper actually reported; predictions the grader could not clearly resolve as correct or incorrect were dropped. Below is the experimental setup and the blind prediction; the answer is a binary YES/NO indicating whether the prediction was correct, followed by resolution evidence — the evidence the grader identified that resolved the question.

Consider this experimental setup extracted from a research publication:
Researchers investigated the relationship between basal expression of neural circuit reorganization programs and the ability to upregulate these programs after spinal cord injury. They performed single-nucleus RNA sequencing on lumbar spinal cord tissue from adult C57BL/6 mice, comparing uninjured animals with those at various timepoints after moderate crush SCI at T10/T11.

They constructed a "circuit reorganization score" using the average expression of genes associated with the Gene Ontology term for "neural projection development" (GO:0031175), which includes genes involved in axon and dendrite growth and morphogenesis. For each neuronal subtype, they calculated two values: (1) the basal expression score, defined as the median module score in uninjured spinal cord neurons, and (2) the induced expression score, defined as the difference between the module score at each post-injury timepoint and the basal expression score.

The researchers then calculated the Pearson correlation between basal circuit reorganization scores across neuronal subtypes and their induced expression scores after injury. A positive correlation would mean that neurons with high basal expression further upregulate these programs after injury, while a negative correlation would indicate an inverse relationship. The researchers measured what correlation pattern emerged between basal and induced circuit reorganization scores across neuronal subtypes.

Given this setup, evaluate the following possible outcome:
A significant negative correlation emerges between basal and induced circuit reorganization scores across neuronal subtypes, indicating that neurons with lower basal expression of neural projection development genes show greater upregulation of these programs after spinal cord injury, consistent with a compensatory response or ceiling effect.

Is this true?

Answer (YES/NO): NO